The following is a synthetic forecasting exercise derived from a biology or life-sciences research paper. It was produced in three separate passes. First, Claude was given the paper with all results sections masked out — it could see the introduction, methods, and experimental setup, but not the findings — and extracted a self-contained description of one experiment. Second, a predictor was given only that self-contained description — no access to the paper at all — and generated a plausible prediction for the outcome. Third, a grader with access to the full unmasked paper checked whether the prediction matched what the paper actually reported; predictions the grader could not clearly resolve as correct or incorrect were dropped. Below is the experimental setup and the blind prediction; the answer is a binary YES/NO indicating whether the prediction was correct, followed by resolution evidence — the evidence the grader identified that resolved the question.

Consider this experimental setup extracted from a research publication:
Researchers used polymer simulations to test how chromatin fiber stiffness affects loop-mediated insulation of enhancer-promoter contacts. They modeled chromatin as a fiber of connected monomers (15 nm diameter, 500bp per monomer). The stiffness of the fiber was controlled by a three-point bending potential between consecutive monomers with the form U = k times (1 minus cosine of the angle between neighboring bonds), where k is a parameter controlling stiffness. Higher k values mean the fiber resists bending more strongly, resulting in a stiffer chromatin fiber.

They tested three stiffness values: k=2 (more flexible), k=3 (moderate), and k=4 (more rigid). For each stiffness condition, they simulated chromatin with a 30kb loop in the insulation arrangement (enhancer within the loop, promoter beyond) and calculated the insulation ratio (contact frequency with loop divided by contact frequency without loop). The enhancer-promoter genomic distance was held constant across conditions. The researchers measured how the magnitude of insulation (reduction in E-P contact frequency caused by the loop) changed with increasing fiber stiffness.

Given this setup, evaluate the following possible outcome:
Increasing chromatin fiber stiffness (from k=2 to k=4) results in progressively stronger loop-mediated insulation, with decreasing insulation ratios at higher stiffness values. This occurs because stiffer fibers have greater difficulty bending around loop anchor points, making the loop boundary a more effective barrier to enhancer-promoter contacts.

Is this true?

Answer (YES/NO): NO